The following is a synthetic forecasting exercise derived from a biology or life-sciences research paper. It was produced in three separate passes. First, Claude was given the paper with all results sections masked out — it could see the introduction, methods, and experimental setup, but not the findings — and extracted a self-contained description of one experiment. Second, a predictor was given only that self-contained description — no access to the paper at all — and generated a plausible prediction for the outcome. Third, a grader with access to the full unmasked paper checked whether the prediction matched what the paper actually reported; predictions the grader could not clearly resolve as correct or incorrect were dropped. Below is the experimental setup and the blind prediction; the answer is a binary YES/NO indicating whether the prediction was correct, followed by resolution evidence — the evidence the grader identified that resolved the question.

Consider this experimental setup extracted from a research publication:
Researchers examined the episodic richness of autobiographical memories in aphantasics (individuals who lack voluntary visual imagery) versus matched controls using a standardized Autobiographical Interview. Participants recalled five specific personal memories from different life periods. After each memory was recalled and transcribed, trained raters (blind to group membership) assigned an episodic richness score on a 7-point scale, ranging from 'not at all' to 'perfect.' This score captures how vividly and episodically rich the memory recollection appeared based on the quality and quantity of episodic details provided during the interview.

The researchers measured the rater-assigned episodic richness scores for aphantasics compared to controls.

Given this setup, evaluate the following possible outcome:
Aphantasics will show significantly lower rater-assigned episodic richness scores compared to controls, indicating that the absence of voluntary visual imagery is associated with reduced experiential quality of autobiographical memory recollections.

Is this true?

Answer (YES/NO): YES